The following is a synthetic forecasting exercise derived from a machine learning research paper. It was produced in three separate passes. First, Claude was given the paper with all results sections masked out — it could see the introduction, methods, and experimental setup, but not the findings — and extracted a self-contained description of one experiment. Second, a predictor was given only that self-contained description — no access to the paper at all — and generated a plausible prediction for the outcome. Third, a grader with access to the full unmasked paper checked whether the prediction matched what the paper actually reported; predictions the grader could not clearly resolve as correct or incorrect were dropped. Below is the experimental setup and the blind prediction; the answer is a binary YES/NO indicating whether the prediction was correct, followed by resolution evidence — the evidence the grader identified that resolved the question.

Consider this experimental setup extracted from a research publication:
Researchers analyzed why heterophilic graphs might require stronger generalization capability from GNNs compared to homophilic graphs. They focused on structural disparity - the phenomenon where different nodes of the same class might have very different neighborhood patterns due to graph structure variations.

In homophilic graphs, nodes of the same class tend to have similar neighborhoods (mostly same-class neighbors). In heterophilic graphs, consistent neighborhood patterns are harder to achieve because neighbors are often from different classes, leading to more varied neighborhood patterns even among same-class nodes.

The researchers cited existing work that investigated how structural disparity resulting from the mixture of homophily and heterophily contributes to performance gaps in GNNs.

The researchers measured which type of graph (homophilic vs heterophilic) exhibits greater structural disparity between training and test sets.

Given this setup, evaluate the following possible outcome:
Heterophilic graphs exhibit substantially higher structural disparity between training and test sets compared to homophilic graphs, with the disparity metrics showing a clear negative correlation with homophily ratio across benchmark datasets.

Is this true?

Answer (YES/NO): NO